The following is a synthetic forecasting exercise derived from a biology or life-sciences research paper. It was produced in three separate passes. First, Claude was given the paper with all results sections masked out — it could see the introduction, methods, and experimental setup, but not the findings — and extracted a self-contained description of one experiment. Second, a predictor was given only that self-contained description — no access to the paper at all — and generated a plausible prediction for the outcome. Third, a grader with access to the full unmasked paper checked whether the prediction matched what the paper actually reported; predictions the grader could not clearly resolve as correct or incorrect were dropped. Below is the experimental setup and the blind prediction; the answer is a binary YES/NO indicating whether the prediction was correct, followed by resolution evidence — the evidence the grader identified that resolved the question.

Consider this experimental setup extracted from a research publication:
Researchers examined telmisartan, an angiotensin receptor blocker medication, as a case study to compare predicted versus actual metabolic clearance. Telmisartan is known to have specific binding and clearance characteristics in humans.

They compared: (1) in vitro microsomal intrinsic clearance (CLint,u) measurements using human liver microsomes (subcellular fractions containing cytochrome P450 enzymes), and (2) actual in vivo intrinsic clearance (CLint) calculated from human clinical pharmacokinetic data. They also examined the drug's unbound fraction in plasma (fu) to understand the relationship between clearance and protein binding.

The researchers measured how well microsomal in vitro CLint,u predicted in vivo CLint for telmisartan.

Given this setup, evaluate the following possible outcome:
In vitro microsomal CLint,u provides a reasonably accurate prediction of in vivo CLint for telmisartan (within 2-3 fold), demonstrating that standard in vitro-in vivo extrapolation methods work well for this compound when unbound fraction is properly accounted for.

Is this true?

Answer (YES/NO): NO